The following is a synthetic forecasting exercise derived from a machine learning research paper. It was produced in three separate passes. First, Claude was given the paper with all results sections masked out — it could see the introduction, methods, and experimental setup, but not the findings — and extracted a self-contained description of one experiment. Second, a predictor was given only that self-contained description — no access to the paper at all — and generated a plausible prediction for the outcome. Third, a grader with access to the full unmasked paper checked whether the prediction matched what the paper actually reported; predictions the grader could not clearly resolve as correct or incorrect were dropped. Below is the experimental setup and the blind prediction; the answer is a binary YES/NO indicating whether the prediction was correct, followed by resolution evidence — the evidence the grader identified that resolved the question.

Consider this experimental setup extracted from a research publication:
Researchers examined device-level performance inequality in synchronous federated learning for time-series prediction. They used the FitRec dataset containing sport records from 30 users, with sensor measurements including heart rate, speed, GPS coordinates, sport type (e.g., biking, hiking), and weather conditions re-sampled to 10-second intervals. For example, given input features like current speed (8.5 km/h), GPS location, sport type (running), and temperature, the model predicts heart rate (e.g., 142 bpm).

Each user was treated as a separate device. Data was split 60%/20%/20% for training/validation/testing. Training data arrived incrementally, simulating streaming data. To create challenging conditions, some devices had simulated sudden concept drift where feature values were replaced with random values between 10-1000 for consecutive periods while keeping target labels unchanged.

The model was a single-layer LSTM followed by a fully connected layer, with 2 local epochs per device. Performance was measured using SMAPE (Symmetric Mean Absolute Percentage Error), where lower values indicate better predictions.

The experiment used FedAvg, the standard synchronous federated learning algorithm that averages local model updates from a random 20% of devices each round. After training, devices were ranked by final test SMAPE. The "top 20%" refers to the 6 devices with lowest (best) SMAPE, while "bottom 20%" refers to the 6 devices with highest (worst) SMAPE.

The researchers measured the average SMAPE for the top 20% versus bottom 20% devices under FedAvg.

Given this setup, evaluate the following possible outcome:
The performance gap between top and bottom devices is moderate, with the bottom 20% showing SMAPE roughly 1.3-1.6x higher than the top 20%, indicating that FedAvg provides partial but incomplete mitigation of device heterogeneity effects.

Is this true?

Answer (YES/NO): NO